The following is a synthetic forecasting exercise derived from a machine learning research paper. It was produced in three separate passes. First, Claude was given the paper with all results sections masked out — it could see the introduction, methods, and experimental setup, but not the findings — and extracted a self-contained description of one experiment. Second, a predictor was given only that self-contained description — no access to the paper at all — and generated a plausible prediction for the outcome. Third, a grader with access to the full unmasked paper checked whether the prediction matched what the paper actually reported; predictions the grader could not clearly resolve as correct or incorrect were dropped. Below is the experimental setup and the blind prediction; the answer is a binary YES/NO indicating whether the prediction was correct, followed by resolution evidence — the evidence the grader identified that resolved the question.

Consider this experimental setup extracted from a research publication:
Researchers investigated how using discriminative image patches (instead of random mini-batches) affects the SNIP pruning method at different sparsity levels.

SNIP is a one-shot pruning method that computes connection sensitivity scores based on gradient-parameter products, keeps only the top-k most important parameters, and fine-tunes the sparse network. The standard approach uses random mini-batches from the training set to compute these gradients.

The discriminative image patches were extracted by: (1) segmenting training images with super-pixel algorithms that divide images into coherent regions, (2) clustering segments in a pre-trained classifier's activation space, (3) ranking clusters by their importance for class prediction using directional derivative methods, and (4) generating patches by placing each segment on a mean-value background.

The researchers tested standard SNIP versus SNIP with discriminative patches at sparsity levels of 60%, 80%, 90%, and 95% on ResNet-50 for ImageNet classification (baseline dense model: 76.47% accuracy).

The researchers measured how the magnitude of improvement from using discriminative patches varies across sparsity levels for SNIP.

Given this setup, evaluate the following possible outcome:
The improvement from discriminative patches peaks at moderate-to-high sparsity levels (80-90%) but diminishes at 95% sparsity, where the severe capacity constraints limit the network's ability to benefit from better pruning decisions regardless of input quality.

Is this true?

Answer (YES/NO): NO